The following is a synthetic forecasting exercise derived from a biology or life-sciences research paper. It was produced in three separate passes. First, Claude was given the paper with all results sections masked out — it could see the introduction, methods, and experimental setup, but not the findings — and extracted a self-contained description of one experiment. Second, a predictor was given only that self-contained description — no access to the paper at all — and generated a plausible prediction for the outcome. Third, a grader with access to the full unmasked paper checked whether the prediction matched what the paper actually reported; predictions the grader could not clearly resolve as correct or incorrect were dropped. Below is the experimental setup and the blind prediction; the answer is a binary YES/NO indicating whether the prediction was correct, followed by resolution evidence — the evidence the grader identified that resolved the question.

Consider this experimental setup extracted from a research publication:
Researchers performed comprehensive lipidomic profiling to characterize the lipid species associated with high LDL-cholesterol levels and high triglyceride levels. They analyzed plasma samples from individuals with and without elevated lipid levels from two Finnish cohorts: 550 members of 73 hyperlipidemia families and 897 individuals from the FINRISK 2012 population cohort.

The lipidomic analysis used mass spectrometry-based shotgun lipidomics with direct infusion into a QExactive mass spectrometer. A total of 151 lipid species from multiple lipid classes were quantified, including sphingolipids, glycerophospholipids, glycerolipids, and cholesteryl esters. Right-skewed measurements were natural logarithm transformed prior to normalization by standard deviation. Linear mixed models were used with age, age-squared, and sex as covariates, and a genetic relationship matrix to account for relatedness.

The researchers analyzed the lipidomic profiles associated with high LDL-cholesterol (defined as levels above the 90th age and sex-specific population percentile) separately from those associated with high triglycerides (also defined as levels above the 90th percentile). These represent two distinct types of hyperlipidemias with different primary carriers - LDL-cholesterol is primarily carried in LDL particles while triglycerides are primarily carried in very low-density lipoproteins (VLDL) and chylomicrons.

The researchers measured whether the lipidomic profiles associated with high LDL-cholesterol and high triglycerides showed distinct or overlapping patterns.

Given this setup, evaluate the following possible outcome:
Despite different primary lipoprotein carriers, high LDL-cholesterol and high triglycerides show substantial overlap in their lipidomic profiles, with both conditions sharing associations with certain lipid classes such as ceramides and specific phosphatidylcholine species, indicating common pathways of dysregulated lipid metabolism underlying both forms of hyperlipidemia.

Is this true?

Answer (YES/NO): YES